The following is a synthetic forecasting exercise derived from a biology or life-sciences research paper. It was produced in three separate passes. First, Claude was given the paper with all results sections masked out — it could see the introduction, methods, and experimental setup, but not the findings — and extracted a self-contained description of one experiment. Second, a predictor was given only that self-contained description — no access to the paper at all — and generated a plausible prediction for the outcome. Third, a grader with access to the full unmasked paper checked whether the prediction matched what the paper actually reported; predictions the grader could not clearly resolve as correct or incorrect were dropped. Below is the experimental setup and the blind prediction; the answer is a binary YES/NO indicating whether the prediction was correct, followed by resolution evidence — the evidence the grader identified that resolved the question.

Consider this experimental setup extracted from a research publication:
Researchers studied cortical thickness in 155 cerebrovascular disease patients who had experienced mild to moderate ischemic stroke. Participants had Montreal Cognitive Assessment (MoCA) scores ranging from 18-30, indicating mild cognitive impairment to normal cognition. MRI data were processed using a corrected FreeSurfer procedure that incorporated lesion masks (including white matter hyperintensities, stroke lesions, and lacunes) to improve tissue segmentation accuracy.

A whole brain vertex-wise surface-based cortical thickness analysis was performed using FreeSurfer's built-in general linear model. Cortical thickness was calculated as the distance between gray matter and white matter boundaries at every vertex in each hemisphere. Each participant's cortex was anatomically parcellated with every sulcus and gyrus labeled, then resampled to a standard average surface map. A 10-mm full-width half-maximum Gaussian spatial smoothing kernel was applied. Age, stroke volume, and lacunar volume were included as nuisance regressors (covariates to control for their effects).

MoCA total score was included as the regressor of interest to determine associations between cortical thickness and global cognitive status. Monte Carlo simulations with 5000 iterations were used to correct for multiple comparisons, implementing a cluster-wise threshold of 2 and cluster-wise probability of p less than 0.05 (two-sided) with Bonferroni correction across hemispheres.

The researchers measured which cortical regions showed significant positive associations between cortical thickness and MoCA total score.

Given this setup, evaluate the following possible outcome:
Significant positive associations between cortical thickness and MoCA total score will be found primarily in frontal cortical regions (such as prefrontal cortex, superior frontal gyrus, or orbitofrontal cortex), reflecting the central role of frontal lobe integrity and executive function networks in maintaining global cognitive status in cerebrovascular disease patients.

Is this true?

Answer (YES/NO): NO